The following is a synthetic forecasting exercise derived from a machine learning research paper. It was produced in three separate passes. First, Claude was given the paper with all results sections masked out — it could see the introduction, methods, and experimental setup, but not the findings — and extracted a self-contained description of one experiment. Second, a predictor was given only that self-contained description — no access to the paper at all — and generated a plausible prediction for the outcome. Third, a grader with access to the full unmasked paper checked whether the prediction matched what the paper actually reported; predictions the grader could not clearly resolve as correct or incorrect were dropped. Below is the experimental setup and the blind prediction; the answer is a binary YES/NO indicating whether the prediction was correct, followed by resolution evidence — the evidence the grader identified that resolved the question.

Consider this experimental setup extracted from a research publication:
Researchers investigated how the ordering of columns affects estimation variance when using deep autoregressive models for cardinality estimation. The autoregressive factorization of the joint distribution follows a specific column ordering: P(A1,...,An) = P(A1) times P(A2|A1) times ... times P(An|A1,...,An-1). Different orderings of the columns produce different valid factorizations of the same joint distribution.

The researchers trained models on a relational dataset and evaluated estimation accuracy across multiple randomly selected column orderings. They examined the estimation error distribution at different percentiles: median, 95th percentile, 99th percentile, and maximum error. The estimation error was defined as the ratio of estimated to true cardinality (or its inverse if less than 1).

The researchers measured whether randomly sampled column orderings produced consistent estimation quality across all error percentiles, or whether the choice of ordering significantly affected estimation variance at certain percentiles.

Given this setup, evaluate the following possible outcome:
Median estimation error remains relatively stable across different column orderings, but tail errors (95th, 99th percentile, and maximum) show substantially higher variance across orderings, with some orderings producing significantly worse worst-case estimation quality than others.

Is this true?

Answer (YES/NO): NO